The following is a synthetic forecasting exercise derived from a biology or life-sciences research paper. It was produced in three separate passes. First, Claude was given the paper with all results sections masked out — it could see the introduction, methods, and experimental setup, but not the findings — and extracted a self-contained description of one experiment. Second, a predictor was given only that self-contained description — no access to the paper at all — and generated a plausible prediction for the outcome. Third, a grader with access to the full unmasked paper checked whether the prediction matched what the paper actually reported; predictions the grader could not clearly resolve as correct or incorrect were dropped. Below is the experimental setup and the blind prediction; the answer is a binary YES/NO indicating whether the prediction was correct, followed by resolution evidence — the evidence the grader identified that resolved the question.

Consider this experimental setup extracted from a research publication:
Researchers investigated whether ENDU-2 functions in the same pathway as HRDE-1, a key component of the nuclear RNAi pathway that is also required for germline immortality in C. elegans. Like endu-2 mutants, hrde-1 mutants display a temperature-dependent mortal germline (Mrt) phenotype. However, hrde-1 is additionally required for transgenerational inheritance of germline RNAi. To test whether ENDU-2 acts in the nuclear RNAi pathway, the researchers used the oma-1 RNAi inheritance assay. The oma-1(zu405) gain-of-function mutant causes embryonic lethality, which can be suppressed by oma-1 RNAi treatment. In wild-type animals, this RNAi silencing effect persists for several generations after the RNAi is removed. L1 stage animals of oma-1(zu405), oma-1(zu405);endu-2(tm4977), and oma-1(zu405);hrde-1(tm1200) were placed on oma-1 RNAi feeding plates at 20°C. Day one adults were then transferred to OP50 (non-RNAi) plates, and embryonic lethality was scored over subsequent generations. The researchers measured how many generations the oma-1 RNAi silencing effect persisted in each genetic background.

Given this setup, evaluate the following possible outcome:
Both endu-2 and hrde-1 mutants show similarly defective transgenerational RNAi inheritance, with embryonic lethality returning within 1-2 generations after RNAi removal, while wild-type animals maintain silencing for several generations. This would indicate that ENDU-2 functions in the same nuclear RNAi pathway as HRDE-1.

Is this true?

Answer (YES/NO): NO